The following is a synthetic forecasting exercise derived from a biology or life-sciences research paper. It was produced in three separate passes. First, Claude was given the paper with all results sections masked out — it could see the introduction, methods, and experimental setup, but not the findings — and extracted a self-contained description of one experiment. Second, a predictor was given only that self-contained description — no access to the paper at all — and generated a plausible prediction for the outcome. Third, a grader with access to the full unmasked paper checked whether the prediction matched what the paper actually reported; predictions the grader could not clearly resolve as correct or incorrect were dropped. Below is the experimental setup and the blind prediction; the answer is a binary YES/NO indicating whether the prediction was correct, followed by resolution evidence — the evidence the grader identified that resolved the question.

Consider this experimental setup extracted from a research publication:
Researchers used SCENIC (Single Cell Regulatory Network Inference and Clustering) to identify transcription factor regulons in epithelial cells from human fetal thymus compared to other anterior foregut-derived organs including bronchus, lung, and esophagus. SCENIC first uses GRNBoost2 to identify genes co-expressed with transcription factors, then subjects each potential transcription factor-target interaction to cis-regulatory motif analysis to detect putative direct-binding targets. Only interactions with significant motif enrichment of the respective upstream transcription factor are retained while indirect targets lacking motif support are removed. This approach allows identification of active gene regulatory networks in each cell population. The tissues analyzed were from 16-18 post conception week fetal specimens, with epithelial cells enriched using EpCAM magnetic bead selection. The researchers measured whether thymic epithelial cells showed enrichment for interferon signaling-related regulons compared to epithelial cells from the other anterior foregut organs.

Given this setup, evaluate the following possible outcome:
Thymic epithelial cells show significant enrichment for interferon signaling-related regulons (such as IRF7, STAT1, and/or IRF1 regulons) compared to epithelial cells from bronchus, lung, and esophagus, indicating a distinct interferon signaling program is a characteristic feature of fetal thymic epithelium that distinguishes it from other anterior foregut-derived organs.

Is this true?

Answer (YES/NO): YES